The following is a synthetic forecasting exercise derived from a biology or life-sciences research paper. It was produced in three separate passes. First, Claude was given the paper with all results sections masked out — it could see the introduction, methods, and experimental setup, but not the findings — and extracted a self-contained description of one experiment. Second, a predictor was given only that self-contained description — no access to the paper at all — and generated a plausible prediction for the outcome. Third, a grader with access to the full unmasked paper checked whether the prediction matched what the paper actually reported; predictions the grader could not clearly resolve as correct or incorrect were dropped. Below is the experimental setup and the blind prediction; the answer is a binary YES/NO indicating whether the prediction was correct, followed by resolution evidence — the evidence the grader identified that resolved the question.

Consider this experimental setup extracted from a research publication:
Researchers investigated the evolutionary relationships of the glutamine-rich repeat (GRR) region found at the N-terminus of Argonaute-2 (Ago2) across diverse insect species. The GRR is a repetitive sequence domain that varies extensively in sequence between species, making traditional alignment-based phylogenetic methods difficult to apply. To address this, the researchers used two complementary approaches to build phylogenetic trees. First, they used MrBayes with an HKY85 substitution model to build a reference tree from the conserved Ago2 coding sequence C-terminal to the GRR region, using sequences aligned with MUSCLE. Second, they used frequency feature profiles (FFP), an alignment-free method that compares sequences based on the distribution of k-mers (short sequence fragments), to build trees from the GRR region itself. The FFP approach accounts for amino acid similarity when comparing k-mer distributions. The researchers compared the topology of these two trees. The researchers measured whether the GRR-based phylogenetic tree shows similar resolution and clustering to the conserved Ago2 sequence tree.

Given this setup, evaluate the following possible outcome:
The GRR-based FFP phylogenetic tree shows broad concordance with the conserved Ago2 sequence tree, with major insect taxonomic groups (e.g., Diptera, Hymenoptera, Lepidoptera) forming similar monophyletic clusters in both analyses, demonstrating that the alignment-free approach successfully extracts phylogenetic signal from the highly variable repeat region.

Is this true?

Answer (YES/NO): NO